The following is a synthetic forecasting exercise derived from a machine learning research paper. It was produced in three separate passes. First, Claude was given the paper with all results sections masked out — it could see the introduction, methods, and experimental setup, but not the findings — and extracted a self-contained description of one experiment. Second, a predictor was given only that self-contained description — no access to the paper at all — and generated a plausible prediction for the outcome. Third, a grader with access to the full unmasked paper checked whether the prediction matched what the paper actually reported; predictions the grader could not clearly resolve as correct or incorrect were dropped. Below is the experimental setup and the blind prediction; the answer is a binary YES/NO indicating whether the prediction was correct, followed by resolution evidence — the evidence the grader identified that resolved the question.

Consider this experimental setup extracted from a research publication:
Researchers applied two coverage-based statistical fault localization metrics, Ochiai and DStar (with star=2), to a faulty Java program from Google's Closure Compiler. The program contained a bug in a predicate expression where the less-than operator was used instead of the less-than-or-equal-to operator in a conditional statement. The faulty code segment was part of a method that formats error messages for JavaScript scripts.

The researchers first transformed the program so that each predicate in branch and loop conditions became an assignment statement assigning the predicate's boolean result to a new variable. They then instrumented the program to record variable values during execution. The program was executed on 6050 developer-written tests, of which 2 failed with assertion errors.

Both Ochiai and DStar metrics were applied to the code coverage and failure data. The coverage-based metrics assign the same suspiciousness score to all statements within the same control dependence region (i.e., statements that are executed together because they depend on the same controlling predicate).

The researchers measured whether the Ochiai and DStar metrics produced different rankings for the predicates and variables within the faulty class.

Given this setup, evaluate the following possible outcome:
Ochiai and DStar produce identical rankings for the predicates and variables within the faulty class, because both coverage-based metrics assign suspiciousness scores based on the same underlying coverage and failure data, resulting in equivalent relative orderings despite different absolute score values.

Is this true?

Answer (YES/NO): YES